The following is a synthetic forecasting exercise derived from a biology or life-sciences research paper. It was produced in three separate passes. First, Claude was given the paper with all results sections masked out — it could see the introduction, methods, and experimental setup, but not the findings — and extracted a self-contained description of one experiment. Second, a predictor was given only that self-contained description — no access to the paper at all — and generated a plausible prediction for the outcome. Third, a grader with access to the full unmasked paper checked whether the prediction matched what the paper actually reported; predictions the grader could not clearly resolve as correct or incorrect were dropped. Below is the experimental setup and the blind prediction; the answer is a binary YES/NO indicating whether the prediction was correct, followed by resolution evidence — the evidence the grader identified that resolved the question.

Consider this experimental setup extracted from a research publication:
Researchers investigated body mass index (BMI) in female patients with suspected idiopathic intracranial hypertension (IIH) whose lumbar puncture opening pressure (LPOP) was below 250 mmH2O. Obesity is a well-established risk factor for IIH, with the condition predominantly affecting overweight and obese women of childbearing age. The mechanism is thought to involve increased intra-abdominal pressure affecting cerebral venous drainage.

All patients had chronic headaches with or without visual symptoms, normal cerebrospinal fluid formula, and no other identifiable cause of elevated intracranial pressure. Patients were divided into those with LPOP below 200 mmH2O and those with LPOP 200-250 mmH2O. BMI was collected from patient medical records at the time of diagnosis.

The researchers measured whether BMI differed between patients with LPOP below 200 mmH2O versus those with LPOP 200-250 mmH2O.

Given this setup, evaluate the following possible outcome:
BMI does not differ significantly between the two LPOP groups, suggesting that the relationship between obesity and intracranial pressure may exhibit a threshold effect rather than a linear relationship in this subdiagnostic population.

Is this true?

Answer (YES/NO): YES